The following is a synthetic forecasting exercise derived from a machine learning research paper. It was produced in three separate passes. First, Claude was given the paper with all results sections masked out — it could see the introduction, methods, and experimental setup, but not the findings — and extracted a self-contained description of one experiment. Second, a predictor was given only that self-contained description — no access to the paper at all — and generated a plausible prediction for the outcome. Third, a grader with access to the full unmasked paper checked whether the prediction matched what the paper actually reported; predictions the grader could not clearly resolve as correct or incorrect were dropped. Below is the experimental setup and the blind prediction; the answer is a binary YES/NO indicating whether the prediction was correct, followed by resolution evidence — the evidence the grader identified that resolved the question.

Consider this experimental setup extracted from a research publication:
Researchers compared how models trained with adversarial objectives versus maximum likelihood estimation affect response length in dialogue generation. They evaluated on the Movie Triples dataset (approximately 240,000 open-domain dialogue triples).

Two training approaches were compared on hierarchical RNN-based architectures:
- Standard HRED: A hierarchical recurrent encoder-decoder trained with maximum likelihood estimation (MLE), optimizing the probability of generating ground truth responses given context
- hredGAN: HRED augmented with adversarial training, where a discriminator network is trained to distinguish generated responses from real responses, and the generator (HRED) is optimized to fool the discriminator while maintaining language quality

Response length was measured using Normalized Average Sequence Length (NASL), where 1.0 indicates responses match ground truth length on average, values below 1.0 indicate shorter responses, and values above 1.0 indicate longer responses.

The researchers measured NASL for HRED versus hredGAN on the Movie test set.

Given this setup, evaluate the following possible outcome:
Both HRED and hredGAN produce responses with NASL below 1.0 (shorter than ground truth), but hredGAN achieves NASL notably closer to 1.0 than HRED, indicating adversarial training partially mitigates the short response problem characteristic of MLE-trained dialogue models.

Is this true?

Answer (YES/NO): NO